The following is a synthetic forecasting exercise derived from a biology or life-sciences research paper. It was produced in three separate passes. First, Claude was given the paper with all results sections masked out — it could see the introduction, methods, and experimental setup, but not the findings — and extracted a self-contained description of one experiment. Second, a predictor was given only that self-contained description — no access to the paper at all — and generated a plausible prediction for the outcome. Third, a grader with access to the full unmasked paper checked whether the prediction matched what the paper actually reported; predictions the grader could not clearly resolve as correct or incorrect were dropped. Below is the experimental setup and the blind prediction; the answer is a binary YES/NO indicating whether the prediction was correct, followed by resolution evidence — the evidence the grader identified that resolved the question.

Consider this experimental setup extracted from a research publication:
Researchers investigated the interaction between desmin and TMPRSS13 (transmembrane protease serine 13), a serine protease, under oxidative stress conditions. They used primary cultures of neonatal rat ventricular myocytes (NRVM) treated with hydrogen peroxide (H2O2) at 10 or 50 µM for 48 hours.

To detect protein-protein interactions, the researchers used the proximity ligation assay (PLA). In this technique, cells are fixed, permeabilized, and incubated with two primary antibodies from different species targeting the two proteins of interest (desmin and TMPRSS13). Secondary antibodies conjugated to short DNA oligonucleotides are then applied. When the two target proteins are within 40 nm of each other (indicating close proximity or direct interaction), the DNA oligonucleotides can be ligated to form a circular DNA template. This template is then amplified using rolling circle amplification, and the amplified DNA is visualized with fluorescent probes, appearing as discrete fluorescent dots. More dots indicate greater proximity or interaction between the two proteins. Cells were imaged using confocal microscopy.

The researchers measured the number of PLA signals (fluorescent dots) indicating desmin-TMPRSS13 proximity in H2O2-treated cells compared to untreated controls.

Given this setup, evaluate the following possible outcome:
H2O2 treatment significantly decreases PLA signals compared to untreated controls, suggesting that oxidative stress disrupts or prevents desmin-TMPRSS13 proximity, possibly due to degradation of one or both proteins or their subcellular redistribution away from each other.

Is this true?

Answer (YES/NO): NO